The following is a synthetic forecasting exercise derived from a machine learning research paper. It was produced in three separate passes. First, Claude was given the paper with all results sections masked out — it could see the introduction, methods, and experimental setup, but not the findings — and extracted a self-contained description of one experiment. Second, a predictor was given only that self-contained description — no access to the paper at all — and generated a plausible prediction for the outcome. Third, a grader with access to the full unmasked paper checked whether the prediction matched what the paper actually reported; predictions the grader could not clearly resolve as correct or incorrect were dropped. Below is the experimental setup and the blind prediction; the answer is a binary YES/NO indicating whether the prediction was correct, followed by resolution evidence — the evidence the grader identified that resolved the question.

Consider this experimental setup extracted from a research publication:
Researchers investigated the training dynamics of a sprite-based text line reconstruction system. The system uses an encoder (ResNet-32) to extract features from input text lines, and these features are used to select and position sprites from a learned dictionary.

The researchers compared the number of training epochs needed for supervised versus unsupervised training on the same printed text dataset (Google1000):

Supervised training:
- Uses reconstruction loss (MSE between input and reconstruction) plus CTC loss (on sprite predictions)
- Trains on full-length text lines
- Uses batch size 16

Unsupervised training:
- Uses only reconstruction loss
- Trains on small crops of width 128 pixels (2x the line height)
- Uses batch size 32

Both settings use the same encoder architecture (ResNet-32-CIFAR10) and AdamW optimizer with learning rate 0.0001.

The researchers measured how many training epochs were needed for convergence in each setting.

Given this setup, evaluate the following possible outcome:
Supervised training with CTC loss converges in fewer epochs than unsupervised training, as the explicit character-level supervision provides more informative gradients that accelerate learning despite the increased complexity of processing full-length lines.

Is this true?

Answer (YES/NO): YES